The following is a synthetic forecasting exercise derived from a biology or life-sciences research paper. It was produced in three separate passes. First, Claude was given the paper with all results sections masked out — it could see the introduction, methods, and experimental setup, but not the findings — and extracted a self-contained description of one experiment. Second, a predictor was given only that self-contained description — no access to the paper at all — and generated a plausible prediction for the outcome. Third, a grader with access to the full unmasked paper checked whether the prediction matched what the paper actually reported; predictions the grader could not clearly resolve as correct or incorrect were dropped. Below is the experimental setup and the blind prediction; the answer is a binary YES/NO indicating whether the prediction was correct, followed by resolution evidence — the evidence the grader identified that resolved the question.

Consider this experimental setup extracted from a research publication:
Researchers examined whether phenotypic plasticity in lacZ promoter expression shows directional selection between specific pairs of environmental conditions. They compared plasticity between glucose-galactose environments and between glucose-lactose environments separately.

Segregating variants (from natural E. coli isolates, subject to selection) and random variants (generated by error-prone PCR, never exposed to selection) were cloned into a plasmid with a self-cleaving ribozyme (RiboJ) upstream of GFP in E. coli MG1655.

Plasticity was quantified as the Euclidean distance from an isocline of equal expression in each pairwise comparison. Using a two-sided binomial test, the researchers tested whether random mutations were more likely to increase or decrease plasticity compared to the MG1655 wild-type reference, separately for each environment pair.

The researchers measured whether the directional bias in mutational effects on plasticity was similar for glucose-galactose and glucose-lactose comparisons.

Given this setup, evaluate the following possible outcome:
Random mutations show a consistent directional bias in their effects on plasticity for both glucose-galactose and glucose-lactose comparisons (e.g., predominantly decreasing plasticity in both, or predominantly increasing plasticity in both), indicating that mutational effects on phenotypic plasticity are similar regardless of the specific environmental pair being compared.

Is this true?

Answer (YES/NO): YES